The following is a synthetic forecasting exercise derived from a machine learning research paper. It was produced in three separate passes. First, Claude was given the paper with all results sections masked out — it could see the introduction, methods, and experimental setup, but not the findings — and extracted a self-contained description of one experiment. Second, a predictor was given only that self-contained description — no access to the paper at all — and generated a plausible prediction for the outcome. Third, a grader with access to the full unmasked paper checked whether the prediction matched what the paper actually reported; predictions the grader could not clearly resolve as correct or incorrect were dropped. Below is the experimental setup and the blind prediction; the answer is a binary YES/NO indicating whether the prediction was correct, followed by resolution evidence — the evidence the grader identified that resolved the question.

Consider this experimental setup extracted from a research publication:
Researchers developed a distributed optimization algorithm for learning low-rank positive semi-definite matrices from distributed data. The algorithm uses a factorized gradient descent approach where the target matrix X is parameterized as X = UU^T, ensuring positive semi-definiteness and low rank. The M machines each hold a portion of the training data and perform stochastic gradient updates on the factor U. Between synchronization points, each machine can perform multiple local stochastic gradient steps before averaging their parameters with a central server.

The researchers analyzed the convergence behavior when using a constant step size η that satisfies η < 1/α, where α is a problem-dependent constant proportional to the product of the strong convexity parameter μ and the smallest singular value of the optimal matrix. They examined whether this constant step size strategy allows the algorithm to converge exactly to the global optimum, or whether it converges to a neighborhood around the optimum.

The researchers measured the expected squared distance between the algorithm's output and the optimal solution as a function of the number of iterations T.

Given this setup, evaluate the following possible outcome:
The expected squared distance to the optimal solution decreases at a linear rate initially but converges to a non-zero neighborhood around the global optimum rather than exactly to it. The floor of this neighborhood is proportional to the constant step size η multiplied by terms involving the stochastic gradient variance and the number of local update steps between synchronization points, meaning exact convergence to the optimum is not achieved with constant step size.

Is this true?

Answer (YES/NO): YES